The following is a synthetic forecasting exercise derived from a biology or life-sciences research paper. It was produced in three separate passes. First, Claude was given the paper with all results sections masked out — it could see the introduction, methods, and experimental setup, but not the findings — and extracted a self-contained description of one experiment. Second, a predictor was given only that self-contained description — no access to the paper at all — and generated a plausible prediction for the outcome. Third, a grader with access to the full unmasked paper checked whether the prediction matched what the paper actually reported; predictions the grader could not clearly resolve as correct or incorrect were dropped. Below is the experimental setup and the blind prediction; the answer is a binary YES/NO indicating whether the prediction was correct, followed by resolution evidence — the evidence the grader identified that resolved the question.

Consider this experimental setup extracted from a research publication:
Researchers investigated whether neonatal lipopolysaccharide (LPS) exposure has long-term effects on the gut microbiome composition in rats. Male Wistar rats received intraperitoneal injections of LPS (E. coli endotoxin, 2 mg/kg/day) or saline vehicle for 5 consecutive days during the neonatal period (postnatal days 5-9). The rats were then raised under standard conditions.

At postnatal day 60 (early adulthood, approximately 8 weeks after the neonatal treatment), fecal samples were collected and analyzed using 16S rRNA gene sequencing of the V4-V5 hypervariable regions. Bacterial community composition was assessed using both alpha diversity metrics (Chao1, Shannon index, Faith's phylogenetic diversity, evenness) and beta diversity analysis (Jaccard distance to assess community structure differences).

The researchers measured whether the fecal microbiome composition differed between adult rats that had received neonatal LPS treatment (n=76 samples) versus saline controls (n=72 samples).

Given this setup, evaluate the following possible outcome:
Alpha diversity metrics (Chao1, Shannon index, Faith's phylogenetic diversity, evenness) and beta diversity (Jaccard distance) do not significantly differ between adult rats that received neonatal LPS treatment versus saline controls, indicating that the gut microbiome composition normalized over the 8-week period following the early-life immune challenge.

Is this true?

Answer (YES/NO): YES